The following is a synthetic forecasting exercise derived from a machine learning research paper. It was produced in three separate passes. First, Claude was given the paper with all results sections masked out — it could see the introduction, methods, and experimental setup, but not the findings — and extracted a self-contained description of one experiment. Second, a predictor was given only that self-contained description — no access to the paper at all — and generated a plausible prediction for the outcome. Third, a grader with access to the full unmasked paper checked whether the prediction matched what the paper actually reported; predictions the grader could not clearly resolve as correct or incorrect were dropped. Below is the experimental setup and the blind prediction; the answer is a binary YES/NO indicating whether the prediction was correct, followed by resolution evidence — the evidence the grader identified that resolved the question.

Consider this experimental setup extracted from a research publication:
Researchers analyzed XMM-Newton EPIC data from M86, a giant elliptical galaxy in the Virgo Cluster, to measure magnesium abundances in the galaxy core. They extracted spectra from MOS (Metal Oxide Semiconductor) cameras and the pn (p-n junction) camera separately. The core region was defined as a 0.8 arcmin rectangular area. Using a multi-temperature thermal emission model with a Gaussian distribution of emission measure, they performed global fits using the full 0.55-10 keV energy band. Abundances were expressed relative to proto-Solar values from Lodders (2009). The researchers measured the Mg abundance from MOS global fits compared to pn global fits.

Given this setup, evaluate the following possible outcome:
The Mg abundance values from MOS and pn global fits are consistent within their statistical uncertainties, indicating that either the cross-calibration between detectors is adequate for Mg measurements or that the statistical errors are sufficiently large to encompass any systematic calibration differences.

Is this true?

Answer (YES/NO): NO